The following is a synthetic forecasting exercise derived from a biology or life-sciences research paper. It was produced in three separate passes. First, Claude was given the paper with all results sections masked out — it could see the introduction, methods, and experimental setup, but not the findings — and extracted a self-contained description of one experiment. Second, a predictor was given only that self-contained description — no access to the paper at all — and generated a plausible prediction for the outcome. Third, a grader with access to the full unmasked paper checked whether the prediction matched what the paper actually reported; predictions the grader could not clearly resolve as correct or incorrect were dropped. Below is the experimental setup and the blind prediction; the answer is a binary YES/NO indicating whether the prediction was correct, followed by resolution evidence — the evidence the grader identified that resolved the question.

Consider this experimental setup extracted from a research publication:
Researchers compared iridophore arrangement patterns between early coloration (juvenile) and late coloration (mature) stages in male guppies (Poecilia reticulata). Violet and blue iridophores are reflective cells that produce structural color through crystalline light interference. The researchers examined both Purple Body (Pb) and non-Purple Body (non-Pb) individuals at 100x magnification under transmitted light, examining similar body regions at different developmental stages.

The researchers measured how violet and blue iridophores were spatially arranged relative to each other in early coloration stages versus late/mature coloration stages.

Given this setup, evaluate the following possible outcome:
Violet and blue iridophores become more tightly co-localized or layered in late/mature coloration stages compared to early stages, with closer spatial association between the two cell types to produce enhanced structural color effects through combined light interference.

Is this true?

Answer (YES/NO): YES